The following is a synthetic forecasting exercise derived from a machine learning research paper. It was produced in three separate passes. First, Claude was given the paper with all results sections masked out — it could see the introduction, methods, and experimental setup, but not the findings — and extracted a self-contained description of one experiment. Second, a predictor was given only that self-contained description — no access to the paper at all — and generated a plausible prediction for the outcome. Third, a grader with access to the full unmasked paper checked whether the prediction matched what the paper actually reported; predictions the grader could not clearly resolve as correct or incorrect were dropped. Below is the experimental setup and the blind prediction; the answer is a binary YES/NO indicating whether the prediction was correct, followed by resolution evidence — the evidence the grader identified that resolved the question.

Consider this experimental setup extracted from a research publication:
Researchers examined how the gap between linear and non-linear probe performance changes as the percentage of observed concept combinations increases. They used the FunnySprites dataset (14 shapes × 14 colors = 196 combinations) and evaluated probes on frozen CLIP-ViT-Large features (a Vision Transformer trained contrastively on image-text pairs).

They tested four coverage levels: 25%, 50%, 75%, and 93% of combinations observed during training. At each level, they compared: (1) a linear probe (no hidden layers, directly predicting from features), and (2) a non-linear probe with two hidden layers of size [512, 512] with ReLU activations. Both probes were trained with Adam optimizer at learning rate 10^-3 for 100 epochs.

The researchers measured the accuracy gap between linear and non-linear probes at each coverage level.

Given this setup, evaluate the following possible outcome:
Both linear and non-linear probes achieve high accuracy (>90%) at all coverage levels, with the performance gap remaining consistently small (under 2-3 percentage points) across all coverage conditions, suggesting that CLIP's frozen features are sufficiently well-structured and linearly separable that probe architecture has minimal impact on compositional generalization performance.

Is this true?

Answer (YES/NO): NO